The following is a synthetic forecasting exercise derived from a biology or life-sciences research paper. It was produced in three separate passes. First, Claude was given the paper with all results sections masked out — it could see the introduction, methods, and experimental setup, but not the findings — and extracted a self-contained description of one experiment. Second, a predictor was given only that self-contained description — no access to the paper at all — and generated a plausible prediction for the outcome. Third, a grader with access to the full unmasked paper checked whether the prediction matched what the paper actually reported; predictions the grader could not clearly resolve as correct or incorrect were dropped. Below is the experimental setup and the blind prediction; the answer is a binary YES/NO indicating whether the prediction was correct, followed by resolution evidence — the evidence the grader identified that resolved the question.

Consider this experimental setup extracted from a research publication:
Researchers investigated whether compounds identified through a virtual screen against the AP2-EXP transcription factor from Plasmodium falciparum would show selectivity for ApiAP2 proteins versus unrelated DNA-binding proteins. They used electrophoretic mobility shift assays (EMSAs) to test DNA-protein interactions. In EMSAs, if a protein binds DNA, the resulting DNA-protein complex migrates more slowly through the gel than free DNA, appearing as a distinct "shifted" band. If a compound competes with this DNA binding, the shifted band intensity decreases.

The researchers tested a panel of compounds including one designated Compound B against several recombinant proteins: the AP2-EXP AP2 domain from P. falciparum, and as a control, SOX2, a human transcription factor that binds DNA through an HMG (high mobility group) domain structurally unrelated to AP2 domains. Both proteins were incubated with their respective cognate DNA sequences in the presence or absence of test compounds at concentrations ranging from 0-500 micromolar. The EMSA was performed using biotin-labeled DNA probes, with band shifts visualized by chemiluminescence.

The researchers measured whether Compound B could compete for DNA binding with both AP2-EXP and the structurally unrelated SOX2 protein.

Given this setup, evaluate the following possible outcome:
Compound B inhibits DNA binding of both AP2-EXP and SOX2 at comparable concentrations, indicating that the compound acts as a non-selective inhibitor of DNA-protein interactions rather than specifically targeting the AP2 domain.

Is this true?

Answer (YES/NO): NO